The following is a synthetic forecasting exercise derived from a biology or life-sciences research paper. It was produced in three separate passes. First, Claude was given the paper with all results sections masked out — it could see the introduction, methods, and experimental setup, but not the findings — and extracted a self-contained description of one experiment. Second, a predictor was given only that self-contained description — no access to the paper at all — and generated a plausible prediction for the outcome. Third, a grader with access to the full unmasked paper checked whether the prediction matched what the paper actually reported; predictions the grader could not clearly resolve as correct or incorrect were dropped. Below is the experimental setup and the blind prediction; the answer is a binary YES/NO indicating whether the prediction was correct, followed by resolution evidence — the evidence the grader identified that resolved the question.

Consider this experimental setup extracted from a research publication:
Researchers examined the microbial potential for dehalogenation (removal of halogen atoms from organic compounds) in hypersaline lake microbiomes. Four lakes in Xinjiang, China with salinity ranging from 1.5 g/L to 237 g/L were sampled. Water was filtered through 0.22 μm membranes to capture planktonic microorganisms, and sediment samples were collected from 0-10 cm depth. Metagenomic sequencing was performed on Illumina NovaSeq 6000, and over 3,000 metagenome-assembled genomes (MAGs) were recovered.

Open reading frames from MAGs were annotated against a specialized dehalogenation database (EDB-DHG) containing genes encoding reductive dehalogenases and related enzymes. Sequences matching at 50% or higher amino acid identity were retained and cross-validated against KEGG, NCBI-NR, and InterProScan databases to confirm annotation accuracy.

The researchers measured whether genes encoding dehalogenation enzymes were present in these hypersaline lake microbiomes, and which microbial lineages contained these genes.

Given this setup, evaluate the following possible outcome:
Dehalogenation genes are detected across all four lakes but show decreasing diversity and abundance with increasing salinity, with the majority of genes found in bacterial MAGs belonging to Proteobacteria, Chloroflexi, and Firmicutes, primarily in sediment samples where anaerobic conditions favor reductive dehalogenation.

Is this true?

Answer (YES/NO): NO